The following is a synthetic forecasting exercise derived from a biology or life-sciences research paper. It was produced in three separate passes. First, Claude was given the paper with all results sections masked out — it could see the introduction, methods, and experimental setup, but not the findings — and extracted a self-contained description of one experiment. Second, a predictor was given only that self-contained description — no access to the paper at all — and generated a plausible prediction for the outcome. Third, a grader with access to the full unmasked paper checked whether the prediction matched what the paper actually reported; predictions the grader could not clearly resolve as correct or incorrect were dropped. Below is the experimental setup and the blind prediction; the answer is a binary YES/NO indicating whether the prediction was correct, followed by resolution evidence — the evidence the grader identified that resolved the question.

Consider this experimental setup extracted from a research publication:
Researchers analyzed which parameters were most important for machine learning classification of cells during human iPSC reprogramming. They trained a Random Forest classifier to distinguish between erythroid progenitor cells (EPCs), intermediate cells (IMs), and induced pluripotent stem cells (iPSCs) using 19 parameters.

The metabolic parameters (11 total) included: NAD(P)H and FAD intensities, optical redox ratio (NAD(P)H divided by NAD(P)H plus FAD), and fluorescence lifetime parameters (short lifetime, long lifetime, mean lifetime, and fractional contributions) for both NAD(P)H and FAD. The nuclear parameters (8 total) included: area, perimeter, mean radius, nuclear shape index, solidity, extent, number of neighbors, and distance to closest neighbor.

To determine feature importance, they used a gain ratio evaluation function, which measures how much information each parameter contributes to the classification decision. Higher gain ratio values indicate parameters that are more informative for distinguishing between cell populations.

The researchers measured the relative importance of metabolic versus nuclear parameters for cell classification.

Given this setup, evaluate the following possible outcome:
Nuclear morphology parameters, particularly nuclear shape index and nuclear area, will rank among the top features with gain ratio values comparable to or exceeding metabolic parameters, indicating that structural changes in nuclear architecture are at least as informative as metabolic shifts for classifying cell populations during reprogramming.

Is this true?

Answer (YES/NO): NO